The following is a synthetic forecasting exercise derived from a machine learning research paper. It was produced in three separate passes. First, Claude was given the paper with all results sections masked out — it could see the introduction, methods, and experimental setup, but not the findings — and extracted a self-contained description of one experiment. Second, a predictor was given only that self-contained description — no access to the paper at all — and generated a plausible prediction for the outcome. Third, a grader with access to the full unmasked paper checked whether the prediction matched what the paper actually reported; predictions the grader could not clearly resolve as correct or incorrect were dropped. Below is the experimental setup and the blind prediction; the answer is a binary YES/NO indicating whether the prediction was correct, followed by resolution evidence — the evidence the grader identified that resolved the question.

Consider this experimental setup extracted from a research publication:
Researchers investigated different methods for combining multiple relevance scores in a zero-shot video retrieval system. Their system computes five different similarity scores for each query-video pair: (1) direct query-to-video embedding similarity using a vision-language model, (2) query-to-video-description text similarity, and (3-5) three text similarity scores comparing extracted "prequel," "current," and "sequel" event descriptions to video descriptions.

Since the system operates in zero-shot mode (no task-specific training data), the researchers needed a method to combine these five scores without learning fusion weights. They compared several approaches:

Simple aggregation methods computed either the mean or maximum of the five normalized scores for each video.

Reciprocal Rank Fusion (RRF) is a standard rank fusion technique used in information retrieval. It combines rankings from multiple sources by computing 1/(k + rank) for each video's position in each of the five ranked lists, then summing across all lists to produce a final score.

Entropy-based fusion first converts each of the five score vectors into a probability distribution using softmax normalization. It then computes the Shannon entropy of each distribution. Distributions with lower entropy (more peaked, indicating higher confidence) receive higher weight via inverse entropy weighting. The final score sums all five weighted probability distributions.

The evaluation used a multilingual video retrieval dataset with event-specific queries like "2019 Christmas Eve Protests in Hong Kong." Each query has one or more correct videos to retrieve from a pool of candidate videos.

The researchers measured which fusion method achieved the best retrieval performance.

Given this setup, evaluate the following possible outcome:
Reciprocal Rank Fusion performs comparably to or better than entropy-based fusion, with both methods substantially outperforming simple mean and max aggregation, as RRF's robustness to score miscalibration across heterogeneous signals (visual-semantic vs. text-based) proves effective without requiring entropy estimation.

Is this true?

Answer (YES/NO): NO